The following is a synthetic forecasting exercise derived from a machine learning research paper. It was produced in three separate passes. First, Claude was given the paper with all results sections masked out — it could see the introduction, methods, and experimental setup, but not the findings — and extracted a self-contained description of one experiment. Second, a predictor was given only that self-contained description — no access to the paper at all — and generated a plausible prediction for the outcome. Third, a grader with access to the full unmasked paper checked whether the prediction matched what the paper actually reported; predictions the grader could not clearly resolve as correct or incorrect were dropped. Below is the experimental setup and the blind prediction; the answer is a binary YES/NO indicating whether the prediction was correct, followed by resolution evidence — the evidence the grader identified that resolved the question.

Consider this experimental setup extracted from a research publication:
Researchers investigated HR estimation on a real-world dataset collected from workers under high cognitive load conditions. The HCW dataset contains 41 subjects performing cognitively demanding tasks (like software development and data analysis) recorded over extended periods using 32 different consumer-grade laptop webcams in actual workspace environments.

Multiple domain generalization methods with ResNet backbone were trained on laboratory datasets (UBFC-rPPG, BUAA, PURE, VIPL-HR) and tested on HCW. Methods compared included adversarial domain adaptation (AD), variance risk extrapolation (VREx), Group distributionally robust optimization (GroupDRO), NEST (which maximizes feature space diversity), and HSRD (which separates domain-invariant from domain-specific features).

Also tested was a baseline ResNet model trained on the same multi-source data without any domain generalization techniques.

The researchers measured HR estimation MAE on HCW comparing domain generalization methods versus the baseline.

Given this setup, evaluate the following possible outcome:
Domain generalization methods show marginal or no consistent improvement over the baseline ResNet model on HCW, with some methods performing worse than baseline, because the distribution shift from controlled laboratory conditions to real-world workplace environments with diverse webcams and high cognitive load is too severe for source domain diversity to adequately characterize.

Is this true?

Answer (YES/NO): NO